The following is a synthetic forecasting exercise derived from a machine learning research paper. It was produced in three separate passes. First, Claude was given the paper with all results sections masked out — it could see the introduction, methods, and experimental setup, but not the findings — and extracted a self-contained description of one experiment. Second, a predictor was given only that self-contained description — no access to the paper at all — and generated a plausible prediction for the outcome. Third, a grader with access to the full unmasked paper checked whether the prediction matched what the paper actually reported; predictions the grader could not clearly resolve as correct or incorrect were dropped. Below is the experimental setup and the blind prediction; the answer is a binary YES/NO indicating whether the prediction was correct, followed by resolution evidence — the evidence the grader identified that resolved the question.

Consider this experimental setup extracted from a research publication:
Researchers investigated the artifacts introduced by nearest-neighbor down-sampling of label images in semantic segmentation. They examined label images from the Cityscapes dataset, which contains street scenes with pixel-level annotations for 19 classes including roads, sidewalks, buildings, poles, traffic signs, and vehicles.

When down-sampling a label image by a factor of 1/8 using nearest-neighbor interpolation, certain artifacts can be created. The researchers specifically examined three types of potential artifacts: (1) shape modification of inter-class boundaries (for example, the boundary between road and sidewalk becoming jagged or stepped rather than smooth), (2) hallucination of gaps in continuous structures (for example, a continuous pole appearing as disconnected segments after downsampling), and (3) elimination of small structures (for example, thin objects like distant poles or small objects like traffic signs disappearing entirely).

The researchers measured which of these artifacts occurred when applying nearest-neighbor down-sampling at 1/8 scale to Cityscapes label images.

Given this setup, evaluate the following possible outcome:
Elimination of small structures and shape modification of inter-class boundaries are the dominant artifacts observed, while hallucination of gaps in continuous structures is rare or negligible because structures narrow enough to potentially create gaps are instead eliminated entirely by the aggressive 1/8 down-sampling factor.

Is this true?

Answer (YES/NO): NO